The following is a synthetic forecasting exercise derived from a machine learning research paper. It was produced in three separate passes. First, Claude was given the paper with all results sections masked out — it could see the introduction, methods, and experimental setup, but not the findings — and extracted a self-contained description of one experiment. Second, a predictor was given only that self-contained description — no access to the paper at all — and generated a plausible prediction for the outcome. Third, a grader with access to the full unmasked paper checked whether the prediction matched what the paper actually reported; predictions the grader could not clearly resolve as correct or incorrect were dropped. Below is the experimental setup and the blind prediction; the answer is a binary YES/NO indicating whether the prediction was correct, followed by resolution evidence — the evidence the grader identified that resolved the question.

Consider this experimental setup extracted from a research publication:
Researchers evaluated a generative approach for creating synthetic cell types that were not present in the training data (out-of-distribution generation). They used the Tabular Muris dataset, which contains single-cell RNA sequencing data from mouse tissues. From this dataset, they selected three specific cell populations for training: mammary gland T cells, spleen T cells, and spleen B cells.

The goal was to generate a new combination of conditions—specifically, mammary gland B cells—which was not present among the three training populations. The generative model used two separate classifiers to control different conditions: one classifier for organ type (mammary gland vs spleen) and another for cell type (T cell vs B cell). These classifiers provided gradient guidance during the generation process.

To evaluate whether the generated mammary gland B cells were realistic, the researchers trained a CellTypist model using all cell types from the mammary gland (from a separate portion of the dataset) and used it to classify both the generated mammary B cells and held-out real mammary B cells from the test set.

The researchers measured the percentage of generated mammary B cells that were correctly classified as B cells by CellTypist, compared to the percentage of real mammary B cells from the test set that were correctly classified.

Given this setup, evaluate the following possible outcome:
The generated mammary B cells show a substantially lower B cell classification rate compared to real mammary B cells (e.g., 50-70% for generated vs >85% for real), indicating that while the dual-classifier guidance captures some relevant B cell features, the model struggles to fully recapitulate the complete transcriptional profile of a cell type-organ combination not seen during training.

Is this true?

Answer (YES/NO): NO